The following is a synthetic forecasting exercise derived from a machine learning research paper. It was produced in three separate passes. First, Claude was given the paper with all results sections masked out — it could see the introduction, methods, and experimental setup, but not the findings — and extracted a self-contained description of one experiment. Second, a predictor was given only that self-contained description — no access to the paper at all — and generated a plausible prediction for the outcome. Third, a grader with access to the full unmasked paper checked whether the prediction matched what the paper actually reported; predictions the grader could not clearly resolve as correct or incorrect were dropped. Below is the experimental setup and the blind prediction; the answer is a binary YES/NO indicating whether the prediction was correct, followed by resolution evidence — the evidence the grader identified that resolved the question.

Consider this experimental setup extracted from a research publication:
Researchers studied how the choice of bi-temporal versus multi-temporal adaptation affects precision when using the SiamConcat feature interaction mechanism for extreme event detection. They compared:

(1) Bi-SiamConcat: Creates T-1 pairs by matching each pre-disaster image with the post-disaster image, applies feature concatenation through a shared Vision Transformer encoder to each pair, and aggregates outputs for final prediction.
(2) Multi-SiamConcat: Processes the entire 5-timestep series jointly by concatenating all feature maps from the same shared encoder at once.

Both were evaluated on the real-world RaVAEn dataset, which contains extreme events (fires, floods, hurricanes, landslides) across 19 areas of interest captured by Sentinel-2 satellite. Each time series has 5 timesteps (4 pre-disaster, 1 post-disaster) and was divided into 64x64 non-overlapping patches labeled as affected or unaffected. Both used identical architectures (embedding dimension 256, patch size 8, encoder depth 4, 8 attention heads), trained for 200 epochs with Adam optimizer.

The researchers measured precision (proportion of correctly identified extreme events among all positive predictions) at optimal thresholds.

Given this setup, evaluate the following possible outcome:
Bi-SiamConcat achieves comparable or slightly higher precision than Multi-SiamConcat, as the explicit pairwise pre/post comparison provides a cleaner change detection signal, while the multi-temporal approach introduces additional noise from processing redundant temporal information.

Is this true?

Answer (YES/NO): YES